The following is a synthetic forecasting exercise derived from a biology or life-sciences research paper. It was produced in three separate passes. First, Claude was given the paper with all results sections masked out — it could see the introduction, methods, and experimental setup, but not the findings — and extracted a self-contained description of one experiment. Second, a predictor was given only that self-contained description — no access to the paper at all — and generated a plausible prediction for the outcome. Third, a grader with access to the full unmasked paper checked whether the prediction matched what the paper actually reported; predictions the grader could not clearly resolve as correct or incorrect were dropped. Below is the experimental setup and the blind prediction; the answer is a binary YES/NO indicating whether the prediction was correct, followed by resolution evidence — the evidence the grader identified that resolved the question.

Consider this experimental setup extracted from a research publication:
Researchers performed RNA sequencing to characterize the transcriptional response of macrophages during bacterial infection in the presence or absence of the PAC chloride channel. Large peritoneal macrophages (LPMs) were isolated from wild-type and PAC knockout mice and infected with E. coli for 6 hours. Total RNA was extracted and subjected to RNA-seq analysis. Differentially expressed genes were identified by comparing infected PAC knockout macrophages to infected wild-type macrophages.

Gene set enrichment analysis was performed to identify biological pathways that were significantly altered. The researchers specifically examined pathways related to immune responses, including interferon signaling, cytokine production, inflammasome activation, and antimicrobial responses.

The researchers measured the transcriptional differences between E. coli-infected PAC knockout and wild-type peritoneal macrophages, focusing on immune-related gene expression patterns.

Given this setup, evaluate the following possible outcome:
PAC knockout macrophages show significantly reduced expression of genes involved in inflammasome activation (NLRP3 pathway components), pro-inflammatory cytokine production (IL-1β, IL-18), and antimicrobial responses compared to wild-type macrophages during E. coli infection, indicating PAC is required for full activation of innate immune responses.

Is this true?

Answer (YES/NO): NO